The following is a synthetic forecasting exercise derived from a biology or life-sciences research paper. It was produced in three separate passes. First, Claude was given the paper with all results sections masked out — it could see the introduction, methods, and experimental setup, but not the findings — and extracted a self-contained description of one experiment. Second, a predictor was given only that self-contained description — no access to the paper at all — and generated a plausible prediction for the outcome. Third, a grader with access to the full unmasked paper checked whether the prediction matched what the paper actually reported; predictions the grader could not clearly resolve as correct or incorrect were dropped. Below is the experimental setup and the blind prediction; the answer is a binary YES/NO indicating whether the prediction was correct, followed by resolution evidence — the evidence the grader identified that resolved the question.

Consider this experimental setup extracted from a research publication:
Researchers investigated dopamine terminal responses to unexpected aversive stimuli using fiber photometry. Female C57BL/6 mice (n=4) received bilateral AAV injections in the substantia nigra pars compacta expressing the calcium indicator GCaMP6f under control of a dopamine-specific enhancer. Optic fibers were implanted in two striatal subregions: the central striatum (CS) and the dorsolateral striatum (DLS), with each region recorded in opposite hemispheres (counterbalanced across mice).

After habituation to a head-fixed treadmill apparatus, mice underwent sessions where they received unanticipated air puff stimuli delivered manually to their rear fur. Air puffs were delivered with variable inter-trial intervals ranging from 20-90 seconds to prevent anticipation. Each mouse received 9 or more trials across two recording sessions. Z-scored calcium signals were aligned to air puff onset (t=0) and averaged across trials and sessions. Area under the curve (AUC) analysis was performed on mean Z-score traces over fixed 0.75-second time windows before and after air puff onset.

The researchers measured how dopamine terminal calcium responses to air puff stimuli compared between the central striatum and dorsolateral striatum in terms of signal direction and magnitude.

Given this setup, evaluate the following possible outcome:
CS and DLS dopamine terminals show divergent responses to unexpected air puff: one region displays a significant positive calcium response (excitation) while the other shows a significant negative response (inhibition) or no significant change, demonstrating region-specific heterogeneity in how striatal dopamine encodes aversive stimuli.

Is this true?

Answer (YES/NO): YES